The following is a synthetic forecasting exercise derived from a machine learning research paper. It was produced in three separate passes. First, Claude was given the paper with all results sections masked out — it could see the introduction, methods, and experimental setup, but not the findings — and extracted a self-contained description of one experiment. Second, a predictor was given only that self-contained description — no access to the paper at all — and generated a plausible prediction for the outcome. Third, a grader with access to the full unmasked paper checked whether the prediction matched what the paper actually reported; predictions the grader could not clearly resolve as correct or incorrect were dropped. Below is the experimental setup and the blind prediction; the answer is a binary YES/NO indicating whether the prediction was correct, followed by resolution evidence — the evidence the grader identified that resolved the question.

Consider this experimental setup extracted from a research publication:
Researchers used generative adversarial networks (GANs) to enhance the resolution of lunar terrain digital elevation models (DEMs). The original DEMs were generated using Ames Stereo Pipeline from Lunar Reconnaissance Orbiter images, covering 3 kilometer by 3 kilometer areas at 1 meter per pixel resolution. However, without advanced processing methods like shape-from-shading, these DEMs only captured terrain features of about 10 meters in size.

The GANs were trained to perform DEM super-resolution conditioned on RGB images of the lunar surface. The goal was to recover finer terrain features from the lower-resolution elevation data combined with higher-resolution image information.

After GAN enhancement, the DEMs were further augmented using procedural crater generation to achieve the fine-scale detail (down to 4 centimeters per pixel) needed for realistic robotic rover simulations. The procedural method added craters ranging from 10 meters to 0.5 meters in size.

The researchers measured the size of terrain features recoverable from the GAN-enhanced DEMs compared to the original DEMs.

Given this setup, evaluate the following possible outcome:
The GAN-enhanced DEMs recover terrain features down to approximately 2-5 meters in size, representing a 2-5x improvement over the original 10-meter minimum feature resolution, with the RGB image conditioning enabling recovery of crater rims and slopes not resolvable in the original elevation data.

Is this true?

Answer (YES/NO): NO